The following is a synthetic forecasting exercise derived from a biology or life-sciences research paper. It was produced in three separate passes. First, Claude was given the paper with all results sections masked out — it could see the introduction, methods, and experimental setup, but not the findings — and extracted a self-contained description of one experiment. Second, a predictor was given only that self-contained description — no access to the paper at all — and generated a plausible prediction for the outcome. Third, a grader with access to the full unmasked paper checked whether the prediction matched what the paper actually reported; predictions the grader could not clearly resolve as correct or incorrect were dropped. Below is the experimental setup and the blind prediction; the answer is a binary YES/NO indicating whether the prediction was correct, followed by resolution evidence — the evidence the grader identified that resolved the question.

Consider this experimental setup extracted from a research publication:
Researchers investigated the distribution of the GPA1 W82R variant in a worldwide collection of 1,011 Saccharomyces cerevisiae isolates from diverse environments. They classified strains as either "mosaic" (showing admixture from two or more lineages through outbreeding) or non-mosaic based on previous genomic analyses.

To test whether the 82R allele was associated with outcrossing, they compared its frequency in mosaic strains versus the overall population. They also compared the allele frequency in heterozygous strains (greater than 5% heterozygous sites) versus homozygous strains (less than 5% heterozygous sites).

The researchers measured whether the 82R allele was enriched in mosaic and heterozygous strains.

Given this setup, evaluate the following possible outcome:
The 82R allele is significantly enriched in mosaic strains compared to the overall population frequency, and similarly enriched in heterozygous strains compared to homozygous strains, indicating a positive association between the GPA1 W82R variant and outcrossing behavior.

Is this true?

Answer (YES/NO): YES